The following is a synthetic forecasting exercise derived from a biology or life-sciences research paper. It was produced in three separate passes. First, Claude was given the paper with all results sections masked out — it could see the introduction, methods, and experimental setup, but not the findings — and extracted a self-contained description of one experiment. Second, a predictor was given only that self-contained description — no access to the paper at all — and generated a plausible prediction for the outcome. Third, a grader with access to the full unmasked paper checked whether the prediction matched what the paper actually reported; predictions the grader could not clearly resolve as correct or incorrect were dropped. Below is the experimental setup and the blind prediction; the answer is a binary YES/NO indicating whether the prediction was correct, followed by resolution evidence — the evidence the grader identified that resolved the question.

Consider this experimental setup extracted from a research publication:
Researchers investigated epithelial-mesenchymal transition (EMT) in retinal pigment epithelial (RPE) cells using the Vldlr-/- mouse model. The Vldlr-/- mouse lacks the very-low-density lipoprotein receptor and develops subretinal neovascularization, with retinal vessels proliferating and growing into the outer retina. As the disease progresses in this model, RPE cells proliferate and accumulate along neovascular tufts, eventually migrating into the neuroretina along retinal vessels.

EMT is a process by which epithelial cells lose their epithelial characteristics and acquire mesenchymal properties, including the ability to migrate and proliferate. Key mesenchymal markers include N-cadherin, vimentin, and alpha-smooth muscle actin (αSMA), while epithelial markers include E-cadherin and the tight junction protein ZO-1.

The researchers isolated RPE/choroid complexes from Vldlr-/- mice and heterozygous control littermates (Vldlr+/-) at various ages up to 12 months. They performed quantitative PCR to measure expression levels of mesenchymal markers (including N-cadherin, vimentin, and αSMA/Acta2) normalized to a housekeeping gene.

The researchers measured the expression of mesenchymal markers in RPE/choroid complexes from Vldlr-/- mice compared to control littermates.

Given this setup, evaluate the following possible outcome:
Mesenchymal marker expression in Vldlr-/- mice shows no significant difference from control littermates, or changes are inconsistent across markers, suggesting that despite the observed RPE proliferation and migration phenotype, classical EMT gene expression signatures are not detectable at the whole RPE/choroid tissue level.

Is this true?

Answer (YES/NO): NO